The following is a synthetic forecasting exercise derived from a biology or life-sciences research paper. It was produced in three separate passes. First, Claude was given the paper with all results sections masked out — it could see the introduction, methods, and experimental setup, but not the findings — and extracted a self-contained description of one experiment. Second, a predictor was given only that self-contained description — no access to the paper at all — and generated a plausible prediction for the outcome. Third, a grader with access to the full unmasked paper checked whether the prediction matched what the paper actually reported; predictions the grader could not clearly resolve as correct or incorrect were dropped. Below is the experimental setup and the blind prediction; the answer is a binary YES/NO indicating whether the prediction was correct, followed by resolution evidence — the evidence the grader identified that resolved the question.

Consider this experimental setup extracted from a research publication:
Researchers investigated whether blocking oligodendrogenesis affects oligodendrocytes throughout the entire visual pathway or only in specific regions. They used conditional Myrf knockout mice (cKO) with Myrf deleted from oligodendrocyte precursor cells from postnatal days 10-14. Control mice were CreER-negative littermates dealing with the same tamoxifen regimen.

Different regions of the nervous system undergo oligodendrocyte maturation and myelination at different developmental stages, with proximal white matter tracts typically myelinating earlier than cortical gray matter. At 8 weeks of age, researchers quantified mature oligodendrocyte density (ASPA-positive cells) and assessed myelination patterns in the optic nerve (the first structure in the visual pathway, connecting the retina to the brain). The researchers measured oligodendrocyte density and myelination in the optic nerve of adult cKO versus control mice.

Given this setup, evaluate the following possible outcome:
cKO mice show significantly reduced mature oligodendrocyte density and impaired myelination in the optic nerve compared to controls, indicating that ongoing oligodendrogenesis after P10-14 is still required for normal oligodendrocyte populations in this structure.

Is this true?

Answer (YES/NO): NO